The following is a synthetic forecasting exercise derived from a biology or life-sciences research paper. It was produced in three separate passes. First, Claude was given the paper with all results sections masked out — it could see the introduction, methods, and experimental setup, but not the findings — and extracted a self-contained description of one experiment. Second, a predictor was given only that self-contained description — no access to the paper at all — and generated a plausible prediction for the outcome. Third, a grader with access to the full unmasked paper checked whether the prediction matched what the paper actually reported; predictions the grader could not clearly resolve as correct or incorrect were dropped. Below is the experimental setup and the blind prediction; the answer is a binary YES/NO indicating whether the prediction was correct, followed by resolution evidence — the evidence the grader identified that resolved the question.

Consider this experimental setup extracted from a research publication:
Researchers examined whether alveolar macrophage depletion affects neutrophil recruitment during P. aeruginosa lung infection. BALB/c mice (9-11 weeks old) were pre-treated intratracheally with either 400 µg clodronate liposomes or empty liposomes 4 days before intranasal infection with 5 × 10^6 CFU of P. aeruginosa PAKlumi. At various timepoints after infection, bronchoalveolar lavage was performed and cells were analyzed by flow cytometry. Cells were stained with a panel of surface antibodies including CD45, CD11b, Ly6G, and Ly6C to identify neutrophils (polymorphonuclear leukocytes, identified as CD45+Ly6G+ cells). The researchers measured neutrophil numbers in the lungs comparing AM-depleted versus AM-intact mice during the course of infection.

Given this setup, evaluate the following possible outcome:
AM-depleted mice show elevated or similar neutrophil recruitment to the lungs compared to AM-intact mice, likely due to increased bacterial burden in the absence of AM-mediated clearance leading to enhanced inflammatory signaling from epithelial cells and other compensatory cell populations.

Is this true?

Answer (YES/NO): NO